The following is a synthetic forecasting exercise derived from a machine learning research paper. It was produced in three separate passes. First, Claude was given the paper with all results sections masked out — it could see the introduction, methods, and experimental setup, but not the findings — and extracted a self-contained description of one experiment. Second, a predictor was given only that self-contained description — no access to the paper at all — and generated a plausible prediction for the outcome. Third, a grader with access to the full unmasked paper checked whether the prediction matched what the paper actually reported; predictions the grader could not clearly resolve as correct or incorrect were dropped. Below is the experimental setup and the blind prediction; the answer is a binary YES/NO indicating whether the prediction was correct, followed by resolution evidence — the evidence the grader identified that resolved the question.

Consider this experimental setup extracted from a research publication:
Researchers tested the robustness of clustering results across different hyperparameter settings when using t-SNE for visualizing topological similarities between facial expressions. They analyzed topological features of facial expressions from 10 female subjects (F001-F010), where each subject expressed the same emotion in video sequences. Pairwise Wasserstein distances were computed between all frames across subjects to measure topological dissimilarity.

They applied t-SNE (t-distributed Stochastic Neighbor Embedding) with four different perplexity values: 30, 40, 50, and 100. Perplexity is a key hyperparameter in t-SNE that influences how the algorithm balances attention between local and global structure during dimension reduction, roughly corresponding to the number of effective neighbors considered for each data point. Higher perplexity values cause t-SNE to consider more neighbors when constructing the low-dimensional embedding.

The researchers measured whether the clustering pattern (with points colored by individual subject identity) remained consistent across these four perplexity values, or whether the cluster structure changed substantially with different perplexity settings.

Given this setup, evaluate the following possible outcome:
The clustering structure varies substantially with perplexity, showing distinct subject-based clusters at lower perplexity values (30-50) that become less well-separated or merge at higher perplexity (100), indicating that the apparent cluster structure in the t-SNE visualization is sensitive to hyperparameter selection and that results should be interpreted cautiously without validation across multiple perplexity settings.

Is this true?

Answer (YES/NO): NO